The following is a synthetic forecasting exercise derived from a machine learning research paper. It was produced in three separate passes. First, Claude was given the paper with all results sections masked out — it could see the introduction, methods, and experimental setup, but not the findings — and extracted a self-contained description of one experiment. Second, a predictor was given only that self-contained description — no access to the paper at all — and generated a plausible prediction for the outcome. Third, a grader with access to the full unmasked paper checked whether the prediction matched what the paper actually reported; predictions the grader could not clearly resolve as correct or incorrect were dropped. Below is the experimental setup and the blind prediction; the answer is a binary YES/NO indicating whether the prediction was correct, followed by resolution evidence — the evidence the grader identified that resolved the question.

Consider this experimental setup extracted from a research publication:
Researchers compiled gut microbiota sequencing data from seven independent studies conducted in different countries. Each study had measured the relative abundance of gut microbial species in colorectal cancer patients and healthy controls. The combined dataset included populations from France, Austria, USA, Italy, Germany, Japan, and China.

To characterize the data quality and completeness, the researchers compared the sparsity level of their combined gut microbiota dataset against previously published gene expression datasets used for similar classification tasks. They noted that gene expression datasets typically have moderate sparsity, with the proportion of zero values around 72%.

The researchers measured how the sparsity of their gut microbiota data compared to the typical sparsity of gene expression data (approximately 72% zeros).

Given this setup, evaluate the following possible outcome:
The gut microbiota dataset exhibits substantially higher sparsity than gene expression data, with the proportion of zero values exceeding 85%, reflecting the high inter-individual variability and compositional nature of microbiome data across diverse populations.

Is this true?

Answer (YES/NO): NO